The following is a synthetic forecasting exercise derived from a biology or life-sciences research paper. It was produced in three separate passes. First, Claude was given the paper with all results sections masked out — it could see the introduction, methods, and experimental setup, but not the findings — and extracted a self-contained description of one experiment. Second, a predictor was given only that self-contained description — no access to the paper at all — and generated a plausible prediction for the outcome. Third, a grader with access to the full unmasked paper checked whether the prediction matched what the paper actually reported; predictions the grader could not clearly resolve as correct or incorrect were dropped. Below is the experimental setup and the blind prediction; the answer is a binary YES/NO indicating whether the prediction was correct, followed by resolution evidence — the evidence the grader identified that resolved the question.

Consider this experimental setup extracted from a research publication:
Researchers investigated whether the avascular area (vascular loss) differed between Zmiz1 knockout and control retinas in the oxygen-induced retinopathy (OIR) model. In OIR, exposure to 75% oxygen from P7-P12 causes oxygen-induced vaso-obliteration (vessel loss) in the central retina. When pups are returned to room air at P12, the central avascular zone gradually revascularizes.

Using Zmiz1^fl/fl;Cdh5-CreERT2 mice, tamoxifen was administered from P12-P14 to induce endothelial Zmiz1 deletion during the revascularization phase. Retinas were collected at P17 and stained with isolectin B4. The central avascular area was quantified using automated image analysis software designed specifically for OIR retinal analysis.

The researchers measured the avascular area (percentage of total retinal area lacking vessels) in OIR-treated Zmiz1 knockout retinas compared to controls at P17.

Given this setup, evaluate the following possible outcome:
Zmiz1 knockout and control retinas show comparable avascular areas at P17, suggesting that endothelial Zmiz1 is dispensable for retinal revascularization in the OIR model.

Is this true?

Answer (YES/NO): NO